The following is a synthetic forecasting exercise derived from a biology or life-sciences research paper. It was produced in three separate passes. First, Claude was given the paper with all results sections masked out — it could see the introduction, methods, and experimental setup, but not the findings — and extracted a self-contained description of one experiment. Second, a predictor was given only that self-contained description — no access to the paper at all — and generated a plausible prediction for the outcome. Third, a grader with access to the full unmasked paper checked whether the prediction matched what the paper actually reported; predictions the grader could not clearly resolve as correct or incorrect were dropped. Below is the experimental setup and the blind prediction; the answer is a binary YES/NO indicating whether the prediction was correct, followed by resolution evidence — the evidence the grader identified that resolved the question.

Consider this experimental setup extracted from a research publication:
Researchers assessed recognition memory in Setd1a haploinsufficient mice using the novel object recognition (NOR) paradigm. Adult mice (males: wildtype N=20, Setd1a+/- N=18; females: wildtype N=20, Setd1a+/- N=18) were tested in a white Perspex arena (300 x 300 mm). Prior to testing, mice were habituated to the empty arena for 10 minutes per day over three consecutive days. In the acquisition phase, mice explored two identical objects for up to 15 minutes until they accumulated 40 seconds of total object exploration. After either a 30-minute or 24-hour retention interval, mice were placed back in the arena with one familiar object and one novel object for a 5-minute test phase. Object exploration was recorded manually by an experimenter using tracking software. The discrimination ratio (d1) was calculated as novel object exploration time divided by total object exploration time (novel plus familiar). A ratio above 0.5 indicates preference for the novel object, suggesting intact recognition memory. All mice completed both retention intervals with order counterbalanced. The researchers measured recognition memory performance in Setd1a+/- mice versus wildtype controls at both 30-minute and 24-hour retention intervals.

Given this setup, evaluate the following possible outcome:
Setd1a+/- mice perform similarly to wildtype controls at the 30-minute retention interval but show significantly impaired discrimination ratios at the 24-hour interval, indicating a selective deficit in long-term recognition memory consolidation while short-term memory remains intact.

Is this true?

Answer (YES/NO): NO